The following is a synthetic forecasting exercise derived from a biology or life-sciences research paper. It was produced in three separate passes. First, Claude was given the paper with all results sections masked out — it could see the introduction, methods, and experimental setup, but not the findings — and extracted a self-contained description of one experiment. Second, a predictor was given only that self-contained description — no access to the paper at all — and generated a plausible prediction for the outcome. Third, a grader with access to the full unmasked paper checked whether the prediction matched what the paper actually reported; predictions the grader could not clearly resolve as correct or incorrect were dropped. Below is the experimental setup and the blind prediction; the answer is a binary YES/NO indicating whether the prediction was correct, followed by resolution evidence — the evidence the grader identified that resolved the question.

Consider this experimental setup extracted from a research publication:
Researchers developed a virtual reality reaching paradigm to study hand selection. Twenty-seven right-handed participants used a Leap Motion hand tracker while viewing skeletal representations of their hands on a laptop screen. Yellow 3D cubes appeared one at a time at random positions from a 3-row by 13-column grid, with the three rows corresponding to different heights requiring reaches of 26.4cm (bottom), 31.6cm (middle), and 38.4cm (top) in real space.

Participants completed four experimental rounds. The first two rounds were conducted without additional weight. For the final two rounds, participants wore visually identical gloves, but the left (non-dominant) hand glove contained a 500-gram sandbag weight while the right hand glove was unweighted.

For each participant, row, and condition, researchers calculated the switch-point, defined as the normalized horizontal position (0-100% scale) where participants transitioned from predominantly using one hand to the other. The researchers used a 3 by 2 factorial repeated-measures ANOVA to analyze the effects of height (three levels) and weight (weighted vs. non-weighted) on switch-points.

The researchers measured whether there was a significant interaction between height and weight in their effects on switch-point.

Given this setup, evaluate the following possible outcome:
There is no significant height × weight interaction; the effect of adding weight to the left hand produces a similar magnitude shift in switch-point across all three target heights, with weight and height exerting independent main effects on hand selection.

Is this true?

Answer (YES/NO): YES